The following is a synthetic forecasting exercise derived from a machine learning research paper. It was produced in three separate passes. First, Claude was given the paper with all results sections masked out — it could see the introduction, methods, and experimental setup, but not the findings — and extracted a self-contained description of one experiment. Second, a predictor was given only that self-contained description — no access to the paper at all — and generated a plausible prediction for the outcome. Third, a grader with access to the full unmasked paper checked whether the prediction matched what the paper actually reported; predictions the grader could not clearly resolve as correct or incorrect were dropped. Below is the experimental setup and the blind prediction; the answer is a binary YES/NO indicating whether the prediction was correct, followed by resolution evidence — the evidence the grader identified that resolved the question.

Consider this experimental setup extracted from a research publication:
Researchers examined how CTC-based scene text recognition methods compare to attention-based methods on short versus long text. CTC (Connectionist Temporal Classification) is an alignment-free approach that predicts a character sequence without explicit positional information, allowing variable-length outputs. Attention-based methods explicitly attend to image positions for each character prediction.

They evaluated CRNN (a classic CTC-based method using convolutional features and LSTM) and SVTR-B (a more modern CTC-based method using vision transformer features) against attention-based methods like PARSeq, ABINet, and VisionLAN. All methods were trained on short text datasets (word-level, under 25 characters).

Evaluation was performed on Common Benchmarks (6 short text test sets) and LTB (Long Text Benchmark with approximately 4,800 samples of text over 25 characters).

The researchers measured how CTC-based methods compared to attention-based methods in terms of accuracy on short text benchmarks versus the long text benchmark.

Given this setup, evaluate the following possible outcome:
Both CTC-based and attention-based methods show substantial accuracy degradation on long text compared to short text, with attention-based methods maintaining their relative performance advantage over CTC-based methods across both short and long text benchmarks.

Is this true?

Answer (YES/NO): NO